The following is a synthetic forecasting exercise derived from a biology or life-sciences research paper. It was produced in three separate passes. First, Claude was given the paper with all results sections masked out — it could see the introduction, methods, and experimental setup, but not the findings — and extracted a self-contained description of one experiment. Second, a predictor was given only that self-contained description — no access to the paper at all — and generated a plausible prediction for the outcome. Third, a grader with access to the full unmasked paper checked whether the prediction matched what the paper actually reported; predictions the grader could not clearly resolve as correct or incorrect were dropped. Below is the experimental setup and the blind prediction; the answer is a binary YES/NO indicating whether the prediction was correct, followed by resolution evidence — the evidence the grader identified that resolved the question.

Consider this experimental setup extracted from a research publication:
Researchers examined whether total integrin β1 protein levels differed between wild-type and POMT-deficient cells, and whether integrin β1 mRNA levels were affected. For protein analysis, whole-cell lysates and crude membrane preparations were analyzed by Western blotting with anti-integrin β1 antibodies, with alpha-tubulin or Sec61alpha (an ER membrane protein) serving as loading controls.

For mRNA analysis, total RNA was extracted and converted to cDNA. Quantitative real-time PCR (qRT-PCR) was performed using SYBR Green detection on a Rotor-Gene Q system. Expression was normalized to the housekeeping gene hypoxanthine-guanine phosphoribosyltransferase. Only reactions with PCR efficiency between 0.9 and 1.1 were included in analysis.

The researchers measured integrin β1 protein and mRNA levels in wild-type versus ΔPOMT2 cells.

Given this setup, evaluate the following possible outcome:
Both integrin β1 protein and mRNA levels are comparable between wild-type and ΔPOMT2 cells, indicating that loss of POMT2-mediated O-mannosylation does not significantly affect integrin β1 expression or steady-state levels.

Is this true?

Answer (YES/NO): NO